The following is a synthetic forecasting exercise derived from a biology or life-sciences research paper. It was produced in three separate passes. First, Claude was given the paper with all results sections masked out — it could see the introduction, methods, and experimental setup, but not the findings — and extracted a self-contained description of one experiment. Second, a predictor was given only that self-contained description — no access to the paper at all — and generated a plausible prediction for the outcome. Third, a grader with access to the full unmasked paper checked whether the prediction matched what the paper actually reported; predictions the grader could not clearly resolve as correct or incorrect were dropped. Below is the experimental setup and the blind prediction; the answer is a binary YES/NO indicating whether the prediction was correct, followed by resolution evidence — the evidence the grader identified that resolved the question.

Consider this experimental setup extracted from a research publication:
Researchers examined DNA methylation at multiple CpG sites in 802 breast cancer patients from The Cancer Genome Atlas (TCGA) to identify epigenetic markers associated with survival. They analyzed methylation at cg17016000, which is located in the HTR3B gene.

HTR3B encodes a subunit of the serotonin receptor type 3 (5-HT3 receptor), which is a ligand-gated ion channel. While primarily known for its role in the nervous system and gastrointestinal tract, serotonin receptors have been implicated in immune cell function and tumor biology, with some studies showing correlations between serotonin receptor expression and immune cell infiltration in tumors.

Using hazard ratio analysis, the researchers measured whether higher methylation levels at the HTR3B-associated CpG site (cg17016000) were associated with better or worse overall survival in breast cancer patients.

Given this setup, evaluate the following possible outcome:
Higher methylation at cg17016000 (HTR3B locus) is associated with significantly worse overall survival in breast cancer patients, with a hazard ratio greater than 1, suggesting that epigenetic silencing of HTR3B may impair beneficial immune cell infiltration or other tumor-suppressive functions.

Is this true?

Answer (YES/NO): NO